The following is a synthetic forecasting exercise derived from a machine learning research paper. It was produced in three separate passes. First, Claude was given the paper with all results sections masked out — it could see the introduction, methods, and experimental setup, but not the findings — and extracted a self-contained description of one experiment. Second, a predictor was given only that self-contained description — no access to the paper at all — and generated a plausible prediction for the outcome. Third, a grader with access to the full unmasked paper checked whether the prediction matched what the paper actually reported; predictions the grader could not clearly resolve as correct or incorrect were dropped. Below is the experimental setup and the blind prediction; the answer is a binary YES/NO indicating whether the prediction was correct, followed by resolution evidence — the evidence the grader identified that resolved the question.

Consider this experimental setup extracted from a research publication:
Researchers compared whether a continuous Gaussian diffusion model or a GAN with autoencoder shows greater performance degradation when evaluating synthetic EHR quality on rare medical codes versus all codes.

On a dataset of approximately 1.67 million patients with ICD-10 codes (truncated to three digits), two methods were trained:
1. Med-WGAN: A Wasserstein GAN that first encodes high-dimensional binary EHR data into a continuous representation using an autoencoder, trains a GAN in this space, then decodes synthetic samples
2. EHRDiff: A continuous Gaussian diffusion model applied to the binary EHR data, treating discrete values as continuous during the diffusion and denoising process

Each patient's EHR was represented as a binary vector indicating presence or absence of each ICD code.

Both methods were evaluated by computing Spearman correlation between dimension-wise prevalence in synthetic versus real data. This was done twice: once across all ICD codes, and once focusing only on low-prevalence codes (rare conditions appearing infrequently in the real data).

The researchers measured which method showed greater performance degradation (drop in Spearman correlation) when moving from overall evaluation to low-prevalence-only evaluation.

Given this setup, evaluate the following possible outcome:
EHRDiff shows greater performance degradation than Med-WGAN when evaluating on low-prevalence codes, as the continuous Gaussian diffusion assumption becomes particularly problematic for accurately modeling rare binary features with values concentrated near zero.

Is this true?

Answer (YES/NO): YES